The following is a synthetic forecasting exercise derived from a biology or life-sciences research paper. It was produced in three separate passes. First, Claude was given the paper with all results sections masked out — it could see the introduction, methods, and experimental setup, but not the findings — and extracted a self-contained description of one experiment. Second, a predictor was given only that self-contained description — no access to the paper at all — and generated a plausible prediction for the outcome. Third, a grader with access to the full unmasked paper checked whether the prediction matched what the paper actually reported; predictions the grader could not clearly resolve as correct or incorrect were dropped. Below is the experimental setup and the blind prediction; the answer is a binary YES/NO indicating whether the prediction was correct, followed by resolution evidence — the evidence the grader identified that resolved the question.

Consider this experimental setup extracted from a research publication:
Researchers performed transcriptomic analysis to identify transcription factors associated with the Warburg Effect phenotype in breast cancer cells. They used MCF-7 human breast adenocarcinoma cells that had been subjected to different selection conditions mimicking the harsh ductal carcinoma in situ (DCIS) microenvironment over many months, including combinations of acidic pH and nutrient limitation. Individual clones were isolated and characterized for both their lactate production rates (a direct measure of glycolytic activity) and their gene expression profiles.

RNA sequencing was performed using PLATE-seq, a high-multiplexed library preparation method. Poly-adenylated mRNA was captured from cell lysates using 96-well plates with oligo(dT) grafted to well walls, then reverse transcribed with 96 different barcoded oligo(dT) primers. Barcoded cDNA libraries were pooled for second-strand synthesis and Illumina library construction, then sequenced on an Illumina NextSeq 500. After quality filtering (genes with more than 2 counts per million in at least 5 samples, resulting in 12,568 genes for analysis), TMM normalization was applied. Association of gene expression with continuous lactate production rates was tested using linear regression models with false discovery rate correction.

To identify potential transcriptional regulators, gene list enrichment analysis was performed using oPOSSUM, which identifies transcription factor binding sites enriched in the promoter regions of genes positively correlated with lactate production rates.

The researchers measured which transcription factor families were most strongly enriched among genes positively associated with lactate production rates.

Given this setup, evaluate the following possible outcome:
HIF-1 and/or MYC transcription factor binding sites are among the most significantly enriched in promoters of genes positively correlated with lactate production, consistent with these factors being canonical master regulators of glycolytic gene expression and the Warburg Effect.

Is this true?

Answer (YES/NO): NO